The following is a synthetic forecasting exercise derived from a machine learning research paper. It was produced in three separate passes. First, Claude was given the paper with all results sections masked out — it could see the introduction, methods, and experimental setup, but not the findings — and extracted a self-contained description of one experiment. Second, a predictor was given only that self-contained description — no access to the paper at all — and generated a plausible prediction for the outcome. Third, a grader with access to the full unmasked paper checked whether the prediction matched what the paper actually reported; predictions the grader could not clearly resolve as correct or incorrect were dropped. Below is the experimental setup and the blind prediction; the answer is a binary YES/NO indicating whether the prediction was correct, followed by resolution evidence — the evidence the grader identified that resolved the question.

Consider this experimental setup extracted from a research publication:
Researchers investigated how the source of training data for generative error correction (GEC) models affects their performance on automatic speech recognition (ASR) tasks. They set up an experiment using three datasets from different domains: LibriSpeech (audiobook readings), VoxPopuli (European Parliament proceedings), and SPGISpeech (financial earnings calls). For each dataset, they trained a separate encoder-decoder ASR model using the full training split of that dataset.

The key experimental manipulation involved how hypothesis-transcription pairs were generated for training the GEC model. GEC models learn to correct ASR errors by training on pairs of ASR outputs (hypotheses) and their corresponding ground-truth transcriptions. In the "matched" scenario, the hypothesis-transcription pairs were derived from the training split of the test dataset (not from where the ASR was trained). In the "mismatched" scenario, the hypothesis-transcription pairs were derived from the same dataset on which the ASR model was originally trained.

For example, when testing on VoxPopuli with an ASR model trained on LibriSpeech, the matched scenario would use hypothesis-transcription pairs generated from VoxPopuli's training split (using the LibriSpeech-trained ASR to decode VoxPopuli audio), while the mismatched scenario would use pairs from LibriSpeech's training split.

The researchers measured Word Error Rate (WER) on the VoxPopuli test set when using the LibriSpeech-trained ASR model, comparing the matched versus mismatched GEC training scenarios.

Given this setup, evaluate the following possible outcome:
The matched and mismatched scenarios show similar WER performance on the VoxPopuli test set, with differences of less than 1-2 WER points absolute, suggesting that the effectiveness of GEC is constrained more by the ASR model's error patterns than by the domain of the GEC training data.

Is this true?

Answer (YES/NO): NO